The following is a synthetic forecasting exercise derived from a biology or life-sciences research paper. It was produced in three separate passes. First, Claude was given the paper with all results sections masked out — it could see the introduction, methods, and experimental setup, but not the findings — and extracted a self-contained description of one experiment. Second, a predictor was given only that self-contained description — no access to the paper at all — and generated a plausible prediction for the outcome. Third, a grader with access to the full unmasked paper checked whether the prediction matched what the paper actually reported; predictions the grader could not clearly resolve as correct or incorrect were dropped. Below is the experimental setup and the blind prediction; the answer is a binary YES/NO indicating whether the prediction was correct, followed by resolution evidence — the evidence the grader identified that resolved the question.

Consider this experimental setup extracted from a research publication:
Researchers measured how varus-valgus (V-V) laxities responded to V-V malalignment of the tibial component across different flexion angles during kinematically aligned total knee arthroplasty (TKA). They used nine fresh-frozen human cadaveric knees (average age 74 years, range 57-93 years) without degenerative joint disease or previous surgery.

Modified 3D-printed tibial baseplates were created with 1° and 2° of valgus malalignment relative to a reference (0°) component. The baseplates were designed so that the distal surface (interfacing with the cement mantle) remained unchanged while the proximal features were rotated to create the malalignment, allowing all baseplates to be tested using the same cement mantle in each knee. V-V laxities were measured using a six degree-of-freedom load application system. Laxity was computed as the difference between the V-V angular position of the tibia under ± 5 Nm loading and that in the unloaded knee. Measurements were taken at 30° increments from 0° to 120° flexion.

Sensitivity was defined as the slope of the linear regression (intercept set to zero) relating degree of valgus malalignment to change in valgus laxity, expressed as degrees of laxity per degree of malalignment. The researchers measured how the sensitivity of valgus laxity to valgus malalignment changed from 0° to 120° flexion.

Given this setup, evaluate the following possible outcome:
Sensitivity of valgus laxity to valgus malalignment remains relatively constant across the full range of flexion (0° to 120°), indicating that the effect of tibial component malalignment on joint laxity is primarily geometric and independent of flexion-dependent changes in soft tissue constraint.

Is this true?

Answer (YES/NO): NO